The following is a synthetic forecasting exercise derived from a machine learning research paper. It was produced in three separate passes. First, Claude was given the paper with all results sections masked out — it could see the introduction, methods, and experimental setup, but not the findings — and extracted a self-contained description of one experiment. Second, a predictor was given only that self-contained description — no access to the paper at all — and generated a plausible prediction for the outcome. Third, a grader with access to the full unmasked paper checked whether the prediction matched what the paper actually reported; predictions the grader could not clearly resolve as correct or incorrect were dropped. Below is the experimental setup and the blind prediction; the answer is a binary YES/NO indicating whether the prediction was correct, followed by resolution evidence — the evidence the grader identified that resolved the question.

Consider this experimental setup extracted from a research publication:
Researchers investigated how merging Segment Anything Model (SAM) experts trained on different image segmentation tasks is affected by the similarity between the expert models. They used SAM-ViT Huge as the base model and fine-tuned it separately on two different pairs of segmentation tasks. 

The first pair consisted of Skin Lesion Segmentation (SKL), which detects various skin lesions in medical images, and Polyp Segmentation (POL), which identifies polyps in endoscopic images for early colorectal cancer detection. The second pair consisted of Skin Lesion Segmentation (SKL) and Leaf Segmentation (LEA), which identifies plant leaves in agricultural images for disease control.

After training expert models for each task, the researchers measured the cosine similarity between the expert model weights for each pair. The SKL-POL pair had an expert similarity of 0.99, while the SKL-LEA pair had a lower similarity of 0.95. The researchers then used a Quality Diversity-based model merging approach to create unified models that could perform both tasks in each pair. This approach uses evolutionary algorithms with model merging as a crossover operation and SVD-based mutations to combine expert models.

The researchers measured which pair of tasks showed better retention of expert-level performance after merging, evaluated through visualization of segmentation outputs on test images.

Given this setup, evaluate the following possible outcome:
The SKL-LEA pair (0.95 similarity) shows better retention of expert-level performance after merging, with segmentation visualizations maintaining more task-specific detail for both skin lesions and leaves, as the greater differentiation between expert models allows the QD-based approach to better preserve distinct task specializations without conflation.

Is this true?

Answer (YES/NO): NO